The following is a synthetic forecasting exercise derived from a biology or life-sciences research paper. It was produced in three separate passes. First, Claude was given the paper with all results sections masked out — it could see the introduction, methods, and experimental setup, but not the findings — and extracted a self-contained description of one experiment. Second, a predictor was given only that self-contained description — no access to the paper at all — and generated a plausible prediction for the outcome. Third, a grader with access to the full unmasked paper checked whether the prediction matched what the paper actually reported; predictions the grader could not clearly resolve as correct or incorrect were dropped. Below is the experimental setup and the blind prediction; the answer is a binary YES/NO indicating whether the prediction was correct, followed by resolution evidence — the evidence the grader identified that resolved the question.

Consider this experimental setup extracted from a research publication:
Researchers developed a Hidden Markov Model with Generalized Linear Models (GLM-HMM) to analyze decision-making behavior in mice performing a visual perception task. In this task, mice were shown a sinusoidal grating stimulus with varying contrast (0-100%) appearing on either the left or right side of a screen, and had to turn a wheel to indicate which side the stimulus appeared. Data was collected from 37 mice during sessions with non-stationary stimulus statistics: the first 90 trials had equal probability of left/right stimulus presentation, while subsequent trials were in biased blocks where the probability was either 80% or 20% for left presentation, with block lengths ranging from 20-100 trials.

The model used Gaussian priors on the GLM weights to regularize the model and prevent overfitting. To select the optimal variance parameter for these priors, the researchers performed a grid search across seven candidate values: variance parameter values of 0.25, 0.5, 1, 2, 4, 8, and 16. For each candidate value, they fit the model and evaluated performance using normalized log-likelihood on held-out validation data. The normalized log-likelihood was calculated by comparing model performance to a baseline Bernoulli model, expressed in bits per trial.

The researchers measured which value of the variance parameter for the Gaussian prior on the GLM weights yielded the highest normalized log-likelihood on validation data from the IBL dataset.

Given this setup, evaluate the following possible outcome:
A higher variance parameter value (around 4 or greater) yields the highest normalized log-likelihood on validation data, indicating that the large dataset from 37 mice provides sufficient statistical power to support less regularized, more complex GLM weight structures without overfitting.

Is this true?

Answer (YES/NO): YES